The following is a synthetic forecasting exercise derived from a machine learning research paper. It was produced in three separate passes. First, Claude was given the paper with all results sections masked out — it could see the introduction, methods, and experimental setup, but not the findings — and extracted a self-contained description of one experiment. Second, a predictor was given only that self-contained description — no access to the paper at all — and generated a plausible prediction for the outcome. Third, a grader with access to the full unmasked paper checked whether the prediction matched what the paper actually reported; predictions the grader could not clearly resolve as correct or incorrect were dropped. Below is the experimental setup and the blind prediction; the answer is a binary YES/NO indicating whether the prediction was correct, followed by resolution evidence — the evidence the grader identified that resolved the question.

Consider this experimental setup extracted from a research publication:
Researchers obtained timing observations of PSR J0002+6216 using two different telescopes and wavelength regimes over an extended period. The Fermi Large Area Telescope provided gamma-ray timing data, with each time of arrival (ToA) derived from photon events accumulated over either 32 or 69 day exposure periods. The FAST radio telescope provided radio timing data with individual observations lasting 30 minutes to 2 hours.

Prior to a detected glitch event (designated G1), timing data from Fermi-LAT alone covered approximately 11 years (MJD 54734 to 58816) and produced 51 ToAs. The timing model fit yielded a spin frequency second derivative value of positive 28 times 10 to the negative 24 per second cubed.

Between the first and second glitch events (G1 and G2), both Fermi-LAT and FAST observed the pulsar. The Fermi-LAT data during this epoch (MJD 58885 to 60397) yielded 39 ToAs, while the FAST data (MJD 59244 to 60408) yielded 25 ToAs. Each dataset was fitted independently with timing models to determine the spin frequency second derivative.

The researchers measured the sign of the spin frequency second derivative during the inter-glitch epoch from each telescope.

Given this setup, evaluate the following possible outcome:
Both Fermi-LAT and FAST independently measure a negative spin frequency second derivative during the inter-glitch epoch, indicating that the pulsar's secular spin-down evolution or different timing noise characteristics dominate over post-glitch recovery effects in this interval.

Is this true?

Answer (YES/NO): YES